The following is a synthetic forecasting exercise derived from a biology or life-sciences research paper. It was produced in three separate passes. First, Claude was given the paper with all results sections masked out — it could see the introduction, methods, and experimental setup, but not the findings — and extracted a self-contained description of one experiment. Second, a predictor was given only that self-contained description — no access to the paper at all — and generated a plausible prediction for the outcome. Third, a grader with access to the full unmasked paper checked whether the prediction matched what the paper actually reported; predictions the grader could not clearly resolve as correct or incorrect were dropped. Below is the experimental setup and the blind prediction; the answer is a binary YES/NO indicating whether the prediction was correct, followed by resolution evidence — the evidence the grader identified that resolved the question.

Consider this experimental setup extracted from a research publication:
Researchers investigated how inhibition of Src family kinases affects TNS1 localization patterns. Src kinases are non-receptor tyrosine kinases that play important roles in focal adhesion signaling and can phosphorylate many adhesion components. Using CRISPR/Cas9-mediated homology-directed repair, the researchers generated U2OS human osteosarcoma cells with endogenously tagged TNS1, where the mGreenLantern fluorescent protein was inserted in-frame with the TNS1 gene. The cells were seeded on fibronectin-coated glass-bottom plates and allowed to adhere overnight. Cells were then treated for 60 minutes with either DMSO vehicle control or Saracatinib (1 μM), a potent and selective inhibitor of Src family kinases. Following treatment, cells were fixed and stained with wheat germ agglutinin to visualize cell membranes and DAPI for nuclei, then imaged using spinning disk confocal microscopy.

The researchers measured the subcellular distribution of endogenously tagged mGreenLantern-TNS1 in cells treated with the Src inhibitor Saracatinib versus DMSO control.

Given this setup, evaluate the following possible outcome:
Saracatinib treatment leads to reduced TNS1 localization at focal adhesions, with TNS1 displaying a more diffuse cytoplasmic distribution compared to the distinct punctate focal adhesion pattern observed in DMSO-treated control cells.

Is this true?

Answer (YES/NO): NO